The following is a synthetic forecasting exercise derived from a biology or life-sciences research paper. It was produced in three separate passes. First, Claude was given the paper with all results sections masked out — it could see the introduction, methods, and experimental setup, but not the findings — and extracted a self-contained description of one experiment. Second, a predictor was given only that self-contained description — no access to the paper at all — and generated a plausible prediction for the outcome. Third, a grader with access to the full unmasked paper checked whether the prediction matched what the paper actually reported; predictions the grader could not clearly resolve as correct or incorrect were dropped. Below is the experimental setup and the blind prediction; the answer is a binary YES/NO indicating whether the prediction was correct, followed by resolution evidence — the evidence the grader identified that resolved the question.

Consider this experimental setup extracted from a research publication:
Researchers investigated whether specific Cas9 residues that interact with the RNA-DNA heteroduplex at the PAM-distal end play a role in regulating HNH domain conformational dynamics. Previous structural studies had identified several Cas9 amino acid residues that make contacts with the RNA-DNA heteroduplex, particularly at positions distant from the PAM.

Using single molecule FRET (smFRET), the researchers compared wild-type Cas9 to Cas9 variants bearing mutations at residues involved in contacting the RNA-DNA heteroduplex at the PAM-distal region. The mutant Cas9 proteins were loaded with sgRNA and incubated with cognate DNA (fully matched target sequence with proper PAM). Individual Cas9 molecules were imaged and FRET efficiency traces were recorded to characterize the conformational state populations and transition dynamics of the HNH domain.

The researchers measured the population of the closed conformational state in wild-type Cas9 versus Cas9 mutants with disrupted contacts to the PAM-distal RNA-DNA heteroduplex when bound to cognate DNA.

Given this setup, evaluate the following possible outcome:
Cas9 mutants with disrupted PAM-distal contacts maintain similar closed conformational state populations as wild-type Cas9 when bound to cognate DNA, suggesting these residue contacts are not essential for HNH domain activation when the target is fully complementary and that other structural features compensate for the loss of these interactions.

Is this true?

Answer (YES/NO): NO